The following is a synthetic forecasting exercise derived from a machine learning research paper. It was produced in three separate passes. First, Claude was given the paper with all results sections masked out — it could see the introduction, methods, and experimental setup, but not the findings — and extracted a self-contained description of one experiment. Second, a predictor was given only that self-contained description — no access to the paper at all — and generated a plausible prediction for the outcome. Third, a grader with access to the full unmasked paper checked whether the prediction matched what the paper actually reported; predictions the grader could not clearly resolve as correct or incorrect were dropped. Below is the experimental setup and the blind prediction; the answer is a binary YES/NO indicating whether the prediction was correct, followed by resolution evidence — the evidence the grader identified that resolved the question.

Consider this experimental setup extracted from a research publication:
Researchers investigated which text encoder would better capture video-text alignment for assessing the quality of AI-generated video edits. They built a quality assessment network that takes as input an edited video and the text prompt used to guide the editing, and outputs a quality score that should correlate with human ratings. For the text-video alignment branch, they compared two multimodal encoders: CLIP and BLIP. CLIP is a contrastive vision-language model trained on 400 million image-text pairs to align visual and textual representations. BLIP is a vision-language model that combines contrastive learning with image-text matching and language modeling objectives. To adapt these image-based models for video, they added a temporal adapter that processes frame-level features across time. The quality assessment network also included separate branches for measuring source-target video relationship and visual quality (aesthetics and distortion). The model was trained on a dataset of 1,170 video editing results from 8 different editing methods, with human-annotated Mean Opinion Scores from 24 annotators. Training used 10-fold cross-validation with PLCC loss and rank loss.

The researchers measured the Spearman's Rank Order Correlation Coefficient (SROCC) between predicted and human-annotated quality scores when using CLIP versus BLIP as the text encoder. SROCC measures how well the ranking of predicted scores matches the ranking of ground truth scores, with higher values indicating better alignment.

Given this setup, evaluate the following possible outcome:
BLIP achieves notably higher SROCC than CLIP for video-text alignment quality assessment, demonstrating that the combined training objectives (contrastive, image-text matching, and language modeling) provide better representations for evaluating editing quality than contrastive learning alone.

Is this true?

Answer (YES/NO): YES